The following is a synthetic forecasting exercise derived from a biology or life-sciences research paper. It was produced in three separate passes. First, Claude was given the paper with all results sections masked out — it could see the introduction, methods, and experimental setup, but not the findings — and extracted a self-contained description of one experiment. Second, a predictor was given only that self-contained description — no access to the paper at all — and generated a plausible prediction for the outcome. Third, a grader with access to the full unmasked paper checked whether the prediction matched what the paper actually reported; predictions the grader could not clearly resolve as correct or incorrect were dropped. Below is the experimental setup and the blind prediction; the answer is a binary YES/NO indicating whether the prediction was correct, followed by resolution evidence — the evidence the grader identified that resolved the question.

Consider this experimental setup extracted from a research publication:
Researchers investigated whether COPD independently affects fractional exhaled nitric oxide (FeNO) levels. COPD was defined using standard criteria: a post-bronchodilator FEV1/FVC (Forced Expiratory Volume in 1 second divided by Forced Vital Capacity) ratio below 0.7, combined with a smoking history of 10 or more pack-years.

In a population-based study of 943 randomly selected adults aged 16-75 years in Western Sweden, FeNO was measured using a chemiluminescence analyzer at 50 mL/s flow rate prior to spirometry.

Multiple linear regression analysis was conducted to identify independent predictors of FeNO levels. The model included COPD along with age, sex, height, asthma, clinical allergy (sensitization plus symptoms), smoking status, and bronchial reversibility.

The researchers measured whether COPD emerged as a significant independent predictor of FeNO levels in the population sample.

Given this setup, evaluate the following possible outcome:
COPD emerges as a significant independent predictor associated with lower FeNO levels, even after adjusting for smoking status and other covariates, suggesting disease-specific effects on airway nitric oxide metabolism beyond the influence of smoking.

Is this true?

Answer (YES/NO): NO